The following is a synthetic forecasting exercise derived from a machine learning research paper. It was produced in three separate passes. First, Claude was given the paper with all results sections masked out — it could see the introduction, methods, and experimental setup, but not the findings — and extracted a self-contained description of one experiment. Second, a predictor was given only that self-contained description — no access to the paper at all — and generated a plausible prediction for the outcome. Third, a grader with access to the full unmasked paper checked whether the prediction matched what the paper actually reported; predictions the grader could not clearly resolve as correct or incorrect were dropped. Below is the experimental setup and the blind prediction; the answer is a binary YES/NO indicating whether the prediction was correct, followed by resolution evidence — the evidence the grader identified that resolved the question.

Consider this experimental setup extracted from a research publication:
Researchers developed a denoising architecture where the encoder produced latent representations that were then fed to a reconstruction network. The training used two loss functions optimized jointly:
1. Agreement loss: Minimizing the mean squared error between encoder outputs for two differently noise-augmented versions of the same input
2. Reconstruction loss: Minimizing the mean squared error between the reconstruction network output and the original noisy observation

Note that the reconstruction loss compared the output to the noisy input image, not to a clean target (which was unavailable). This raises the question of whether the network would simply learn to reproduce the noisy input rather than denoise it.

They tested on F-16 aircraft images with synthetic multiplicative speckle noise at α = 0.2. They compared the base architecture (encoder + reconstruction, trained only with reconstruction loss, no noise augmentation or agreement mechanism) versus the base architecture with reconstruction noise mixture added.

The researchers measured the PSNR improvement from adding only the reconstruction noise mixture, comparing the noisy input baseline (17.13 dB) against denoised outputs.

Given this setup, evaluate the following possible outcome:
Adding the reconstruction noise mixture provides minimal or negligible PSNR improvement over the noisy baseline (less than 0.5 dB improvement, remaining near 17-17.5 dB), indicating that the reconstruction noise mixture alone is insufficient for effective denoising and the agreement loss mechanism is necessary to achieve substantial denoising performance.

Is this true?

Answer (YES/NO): NO